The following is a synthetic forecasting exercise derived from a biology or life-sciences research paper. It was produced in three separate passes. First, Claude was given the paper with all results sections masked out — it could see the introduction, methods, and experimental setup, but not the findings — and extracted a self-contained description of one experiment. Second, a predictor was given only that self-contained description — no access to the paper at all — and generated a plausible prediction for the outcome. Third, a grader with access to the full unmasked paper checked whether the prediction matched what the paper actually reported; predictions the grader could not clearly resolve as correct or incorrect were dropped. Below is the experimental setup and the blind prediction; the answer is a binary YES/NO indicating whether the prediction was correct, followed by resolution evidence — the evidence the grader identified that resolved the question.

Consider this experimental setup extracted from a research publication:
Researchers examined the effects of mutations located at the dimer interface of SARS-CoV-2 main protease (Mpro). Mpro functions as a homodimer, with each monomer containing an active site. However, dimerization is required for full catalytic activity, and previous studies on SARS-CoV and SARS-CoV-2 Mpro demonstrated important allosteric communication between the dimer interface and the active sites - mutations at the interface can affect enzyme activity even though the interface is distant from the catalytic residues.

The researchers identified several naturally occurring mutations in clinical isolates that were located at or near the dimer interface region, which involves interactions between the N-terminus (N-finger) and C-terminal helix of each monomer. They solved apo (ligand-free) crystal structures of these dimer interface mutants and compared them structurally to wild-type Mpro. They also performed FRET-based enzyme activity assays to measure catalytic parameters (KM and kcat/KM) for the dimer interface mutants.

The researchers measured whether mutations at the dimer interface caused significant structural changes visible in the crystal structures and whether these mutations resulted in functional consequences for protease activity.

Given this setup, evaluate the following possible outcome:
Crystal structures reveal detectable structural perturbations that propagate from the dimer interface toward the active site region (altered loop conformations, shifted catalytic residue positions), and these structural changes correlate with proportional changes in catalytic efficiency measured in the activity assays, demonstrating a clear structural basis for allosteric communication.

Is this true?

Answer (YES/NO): NO